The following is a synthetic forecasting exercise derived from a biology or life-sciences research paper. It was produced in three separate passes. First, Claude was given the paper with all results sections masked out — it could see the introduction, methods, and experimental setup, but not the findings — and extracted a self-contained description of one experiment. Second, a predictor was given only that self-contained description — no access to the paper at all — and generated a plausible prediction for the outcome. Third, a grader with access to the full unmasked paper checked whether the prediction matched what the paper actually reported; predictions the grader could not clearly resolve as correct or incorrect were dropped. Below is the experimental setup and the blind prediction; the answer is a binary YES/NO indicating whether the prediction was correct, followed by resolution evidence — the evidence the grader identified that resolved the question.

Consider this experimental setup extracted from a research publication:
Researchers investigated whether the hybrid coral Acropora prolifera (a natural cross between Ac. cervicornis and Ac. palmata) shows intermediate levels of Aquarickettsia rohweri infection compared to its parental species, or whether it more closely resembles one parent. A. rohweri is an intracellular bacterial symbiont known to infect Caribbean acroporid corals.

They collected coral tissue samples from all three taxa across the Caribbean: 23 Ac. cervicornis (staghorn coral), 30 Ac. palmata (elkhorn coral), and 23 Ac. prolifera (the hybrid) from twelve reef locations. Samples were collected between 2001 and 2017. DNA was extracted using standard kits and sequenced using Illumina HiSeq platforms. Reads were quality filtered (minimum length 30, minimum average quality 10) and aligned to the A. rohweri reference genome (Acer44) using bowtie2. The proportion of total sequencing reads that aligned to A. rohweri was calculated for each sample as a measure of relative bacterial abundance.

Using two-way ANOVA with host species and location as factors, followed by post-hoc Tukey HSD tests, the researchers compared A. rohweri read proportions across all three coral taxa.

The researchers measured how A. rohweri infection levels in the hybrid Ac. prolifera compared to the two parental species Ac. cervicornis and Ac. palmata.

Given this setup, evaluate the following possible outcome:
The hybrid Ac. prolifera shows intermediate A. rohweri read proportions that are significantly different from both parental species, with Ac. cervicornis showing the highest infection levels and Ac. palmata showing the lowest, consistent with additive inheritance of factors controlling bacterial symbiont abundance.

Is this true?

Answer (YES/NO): NO